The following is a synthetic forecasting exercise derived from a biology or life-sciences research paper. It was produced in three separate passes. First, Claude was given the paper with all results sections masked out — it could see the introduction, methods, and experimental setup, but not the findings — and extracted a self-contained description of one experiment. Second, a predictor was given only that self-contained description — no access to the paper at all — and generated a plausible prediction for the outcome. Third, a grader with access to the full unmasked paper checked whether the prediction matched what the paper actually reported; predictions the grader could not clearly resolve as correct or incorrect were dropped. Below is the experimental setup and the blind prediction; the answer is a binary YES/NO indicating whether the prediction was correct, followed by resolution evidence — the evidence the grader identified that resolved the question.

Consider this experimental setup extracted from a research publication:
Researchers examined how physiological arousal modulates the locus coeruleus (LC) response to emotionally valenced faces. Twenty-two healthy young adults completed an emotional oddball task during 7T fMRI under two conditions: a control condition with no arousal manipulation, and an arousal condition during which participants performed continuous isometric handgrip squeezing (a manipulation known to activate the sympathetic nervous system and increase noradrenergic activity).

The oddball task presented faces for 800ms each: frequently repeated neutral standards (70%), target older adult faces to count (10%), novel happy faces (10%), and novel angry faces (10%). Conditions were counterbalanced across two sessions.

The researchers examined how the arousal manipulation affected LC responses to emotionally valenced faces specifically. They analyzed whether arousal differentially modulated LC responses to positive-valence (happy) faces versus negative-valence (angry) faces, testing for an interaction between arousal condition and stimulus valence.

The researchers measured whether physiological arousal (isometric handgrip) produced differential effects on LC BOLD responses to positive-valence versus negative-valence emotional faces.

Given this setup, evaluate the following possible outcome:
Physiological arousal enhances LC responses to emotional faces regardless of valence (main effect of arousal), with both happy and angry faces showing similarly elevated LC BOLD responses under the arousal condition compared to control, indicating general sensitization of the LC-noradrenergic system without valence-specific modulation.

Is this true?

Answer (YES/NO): NO